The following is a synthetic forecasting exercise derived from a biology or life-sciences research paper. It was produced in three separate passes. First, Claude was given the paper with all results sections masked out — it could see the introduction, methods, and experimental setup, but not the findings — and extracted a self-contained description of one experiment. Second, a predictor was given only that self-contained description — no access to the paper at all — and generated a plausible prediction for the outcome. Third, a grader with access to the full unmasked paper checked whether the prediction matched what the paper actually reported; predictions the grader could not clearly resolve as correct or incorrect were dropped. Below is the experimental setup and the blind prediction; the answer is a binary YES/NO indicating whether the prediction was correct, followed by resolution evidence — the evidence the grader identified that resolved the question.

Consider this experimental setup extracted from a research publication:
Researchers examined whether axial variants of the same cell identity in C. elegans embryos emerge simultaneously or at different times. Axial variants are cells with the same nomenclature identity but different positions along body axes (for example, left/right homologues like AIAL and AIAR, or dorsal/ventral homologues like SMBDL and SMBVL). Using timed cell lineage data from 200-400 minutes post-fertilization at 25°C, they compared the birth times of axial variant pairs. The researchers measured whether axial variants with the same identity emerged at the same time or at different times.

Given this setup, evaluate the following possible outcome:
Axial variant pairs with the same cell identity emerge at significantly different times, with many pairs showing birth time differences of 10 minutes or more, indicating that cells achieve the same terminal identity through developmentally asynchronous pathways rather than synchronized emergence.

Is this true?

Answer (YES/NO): NO